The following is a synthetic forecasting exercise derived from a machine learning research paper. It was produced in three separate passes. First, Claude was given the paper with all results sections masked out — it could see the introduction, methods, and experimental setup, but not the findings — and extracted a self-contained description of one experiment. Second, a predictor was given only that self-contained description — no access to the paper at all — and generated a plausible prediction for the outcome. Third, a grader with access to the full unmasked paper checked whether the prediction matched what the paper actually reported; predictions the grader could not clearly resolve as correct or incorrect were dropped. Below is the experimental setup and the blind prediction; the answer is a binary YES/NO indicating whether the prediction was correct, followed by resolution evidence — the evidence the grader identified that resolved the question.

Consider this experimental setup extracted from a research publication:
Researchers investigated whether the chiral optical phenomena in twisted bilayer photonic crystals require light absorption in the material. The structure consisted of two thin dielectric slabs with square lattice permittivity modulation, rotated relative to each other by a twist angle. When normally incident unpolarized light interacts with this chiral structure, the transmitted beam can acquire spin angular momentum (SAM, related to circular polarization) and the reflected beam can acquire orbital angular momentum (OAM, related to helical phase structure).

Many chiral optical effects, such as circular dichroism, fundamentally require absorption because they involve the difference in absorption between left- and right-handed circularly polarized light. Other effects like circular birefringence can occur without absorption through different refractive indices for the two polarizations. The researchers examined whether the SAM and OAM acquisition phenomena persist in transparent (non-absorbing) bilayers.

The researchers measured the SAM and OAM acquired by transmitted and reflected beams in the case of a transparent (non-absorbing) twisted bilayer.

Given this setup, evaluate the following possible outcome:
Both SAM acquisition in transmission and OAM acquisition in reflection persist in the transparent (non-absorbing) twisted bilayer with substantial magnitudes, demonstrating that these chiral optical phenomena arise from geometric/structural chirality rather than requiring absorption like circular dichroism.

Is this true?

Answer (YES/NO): YES